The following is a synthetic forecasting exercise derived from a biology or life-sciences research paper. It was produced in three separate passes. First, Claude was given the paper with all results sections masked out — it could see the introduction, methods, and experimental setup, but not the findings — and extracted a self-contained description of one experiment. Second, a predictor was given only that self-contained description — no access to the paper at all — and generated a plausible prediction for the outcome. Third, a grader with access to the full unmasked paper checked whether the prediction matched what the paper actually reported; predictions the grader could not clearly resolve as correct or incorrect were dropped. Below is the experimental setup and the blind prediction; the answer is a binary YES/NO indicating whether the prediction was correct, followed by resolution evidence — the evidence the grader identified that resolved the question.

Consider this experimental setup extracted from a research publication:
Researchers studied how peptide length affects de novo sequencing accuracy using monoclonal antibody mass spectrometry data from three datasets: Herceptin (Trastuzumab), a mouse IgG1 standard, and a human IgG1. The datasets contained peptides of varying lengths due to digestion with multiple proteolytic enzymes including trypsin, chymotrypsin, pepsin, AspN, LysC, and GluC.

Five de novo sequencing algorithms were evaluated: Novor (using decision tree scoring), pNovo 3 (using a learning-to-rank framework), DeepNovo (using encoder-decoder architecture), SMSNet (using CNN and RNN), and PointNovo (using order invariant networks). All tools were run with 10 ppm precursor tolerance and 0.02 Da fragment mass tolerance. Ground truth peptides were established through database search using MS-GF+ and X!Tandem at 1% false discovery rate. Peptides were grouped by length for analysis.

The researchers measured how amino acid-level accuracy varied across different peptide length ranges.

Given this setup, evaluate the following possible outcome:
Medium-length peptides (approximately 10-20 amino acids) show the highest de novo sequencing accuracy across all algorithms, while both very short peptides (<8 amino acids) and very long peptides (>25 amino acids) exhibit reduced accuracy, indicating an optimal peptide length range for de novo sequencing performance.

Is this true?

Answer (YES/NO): NO